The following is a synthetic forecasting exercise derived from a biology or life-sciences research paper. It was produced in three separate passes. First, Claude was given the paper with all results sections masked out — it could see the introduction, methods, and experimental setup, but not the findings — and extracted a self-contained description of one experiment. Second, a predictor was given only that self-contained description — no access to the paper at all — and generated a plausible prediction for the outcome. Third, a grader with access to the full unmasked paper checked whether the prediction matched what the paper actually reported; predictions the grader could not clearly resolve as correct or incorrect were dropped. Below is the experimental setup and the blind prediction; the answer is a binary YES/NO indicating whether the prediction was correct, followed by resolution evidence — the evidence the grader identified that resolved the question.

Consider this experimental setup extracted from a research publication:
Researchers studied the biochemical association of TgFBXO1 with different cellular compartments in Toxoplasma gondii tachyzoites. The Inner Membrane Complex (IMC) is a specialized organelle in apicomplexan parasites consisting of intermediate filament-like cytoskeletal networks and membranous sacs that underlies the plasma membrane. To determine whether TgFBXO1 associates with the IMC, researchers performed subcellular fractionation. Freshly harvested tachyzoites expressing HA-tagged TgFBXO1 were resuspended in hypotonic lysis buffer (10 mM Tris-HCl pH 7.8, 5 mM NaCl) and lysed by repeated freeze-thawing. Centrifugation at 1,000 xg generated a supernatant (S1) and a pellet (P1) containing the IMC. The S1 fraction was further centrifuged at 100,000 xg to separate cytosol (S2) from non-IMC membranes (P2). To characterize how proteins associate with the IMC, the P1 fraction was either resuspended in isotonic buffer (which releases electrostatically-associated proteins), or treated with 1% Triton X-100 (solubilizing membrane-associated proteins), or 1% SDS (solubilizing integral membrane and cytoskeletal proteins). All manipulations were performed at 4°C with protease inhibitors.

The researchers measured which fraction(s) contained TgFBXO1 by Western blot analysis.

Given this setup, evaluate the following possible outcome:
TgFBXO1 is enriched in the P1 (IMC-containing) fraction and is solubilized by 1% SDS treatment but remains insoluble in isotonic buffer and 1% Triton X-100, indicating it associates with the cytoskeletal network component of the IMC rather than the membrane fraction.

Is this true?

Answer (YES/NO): NO